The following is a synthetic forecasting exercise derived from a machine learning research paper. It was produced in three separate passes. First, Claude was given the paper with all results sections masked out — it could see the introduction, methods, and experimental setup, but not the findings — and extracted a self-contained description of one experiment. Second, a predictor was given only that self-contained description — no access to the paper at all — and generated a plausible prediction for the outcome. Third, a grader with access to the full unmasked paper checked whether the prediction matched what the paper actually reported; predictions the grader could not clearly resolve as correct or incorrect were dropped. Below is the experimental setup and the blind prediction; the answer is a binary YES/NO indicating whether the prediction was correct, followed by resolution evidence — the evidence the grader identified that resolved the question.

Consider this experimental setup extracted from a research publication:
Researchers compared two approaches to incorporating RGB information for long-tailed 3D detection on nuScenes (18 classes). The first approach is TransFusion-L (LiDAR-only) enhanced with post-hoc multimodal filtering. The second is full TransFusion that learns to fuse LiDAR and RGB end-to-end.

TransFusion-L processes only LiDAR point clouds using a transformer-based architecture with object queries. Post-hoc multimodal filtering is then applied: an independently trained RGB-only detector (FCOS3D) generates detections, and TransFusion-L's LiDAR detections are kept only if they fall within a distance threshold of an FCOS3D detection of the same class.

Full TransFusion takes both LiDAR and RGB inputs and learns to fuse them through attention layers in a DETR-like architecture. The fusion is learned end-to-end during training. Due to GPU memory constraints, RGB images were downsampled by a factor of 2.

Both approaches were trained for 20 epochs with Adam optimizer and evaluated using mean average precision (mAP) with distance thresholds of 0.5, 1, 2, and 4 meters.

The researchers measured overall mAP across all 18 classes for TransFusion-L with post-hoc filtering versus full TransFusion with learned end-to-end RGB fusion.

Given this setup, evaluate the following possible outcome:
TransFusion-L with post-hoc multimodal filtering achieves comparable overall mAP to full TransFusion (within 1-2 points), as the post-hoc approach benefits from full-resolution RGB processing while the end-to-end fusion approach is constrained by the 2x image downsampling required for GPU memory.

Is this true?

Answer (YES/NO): YES